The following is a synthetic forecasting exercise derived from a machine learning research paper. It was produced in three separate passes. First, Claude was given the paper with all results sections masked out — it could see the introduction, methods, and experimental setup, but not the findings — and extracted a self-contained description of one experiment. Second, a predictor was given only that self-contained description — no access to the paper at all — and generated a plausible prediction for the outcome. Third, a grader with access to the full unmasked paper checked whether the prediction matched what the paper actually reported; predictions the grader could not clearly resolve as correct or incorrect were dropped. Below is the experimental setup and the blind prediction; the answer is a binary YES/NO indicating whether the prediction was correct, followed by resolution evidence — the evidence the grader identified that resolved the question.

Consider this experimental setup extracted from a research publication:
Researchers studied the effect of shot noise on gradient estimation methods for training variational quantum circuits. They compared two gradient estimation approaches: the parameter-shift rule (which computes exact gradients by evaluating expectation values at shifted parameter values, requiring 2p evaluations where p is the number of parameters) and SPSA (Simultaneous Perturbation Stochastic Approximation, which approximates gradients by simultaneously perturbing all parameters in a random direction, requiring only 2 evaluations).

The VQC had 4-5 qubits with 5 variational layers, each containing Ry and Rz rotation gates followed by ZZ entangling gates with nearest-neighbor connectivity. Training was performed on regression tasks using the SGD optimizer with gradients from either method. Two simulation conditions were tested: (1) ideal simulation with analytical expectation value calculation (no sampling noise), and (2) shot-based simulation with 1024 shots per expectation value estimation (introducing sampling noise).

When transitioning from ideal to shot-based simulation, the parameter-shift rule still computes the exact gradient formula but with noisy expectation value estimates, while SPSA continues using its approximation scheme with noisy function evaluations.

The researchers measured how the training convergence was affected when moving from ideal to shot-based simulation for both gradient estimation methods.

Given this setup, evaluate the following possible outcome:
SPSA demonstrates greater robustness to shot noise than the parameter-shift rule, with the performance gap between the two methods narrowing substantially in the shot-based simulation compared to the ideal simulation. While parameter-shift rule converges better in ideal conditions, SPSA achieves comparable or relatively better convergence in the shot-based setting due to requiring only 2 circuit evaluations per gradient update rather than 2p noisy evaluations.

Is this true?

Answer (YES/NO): NO